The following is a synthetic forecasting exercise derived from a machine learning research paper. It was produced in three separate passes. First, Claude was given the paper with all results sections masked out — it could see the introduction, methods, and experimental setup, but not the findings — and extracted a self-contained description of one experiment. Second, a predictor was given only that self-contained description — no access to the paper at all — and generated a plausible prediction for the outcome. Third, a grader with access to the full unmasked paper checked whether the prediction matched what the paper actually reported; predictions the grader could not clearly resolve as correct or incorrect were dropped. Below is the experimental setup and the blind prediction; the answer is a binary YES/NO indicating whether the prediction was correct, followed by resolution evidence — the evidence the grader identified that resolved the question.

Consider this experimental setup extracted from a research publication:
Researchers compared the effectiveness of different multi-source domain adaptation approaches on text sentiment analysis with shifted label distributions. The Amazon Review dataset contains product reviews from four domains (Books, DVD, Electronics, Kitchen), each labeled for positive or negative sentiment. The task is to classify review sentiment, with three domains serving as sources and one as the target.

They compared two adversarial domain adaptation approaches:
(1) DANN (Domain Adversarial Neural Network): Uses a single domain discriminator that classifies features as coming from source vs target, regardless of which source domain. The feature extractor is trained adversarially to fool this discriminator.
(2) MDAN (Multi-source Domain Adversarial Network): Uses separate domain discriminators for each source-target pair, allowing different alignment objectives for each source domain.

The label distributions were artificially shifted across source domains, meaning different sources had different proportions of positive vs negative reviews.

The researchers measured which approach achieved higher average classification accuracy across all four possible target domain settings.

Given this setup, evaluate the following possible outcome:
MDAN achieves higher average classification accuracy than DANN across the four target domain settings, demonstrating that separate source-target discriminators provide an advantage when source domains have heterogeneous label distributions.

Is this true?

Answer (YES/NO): YES